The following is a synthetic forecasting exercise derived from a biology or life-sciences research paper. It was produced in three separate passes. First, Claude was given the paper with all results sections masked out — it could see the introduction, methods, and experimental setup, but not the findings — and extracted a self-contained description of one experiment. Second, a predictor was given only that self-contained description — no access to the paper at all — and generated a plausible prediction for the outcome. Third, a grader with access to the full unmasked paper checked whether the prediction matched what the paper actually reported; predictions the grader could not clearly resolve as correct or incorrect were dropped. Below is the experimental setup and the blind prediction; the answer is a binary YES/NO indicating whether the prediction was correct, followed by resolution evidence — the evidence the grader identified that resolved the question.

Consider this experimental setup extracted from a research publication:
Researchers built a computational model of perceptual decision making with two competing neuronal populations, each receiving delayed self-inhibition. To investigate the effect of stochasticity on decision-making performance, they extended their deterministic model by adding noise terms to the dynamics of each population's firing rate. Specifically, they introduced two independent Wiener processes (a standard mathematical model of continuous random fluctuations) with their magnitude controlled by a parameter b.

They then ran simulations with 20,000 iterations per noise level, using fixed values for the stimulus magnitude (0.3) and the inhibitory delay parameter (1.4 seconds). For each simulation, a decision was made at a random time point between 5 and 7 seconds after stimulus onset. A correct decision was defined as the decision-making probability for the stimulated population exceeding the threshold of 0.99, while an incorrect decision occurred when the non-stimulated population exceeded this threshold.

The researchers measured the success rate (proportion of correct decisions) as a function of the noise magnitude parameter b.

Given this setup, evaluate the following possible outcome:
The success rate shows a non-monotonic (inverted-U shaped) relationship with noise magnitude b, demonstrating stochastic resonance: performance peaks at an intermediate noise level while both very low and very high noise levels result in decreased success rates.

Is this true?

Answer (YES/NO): NO